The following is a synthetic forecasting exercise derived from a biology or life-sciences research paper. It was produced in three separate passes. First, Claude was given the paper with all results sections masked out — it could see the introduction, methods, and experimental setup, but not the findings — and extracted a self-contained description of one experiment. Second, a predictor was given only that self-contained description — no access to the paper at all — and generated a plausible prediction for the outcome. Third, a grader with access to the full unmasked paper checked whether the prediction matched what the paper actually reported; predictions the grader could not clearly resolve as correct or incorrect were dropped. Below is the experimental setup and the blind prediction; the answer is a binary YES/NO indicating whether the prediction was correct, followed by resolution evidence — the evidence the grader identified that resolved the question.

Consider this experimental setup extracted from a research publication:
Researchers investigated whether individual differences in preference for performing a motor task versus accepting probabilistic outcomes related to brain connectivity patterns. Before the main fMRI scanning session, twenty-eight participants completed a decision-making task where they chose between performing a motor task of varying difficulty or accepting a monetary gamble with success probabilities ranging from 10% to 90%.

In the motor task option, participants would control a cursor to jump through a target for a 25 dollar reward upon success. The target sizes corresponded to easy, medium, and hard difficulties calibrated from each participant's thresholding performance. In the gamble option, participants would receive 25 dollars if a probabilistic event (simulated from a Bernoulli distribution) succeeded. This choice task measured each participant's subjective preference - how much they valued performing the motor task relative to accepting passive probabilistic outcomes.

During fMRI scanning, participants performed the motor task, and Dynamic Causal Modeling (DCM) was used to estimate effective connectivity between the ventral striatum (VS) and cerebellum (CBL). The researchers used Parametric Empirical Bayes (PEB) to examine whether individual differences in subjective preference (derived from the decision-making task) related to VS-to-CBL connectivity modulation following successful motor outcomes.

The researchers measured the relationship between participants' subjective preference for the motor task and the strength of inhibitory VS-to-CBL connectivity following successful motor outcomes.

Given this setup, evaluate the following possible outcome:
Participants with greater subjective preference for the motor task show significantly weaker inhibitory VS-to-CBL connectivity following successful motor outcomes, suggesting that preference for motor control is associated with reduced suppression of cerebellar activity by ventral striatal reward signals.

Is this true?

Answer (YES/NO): NO